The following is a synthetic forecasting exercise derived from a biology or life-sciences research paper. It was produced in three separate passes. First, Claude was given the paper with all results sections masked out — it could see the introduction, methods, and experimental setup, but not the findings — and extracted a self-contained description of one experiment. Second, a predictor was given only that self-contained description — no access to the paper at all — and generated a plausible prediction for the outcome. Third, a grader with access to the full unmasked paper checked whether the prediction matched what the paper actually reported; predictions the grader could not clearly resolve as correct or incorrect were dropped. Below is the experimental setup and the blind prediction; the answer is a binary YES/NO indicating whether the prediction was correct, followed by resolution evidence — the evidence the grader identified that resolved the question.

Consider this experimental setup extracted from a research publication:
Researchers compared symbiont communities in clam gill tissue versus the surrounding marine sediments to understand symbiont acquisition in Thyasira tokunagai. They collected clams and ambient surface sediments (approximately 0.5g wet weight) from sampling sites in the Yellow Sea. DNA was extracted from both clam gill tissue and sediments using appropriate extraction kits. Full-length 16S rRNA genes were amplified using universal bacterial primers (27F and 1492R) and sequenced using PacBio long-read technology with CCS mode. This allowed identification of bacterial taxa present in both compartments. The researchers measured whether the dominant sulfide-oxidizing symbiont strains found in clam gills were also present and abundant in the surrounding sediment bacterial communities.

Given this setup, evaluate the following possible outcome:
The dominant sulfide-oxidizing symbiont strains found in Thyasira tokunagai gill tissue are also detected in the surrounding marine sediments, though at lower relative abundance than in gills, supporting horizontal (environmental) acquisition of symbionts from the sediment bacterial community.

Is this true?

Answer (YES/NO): NO